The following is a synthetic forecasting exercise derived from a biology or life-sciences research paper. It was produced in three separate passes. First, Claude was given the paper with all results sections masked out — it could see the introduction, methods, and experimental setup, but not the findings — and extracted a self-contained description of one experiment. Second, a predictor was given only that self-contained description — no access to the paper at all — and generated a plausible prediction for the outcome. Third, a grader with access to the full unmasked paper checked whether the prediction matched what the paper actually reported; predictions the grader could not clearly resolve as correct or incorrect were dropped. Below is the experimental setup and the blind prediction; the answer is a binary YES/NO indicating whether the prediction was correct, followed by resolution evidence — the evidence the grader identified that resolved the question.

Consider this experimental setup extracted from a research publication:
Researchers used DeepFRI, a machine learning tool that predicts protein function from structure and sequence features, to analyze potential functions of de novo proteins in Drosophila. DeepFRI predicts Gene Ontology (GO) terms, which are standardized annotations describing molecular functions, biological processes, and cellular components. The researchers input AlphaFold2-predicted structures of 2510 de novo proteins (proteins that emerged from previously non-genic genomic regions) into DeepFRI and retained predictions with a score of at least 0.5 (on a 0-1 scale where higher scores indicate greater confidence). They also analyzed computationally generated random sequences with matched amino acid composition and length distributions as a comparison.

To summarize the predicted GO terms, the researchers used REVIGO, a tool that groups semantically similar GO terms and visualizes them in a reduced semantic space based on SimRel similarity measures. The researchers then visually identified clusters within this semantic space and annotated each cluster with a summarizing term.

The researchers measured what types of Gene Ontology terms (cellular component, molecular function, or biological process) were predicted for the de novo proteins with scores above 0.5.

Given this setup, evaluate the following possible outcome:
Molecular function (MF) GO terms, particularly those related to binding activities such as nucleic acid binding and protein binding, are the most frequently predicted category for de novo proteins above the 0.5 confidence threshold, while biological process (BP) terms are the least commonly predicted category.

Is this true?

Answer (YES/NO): NO